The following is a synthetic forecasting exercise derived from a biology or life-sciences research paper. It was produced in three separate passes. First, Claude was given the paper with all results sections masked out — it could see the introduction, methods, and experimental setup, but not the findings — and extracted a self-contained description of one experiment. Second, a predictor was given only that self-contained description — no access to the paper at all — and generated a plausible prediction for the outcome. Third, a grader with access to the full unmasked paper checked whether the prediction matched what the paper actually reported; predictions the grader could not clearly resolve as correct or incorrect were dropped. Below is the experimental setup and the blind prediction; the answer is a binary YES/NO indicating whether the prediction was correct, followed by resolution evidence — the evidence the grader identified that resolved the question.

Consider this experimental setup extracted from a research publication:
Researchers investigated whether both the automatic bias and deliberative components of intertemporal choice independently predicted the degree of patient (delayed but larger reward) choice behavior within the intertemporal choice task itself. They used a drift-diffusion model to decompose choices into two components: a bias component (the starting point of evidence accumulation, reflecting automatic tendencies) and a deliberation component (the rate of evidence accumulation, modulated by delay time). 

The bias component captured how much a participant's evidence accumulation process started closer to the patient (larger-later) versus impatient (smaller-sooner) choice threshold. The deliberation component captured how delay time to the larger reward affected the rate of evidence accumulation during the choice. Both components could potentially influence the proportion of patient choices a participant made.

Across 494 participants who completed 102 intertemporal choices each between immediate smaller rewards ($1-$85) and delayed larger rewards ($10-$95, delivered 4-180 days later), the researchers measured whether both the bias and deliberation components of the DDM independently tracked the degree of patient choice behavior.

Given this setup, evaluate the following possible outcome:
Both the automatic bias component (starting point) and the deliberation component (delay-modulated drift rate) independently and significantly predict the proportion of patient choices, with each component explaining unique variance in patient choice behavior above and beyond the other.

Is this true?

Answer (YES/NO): YES